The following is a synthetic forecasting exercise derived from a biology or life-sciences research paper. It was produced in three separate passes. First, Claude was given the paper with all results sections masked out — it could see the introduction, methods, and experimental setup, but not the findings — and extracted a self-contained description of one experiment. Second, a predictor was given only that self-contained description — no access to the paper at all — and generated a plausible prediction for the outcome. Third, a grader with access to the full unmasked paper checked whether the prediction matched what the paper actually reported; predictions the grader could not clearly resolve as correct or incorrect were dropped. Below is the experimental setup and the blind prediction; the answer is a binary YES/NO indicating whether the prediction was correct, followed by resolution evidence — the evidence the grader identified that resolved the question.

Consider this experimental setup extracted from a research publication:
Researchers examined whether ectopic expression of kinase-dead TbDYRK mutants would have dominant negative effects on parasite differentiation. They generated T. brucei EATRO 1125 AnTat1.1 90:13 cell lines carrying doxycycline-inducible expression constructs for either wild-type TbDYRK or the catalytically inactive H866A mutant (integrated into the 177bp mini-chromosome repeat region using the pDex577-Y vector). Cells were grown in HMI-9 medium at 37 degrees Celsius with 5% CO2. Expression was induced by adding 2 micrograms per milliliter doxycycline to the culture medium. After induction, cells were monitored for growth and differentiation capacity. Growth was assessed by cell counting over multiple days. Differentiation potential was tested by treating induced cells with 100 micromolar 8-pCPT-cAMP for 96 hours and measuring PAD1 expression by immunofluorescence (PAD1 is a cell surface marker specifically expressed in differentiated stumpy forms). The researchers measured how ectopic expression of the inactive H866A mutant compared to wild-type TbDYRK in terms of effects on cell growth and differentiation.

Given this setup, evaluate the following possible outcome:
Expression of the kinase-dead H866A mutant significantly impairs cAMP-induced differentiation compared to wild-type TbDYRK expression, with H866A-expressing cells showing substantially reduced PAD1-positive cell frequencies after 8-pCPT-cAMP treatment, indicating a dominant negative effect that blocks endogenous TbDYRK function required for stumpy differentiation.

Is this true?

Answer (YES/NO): NO